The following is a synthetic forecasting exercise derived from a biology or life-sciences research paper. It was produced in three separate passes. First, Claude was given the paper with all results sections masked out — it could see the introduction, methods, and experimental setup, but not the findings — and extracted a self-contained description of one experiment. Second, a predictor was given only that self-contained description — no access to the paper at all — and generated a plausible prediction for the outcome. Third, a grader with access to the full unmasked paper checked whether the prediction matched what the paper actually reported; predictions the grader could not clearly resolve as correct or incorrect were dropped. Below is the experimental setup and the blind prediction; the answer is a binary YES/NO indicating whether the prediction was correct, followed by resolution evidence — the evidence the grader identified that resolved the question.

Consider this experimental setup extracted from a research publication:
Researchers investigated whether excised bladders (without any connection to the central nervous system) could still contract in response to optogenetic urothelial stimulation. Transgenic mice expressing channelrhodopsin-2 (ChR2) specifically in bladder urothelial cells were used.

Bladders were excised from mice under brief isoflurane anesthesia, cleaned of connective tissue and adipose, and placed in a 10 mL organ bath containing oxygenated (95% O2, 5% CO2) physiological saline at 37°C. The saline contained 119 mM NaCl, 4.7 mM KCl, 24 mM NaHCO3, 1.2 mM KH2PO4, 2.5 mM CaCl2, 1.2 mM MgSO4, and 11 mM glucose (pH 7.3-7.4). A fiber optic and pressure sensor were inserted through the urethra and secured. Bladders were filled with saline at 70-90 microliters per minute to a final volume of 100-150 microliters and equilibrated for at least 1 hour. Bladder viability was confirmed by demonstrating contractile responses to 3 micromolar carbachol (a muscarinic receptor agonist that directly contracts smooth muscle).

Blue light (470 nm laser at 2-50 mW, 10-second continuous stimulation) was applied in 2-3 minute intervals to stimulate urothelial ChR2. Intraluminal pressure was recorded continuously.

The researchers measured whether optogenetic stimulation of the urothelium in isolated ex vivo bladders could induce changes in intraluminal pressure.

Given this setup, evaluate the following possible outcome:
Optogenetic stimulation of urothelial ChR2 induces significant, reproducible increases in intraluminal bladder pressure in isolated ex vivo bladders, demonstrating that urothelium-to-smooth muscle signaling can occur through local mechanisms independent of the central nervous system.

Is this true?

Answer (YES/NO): YES